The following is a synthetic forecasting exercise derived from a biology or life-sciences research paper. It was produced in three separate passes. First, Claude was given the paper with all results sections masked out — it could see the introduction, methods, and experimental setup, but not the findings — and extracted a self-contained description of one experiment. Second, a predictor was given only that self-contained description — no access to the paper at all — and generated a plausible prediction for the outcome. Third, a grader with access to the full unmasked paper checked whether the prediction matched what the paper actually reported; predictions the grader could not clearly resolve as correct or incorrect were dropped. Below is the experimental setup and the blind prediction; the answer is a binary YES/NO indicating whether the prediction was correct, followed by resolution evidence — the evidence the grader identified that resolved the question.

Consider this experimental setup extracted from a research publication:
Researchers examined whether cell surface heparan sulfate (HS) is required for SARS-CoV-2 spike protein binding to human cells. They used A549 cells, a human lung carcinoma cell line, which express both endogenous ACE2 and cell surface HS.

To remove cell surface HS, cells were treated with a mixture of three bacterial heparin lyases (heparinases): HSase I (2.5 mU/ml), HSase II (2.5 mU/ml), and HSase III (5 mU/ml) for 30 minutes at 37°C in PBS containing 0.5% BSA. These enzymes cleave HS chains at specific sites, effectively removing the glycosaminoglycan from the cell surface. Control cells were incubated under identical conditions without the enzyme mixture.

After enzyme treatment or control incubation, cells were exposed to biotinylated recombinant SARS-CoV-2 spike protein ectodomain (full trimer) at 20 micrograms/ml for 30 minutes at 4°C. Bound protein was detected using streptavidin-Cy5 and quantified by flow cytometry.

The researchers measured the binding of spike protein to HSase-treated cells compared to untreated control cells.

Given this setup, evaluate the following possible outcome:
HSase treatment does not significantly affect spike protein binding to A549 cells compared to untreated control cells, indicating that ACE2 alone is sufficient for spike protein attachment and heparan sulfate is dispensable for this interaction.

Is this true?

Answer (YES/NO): NO